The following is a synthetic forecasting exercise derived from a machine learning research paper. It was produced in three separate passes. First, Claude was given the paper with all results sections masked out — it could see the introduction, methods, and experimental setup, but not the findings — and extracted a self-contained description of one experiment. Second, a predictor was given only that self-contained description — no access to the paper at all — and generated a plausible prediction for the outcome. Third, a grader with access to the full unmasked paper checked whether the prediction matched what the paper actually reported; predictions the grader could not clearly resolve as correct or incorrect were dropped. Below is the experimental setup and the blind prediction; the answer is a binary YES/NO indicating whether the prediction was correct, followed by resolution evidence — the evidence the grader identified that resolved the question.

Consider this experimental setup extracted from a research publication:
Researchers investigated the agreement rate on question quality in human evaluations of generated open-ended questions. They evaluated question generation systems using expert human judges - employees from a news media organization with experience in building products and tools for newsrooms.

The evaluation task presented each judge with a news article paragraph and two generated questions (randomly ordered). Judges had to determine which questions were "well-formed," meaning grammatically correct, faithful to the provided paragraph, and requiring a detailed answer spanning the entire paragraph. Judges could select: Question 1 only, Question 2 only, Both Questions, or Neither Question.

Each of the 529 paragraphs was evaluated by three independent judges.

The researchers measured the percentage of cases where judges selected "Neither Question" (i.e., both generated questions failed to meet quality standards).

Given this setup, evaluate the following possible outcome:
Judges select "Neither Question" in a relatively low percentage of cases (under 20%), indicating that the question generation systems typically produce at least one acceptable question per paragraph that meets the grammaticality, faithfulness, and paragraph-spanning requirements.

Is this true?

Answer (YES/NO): YES